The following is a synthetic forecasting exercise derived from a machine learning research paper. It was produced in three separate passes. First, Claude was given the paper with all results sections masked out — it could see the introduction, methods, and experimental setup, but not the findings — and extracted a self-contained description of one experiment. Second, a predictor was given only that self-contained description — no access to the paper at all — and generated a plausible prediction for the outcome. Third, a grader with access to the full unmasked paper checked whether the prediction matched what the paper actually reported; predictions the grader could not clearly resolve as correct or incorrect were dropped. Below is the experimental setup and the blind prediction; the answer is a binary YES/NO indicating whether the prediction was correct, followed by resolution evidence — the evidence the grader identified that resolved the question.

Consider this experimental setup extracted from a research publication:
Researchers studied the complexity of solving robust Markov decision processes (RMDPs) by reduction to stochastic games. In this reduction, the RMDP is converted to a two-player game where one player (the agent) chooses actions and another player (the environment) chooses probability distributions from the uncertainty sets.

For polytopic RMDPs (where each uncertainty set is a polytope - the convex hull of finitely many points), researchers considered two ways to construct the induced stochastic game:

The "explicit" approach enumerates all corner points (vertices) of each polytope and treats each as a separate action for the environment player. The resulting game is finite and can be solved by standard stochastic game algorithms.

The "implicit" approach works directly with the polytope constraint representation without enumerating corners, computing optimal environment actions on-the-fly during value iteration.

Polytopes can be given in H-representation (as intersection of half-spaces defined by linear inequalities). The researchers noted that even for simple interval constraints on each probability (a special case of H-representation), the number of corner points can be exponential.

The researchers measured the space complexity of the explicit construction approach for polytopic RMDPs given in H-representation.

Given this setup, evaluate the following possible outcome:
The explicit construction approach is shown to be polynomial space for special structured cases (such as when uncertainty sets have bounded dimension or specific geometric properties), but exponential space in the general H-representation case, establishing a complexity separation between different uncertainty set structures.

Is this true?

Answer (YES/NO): NO